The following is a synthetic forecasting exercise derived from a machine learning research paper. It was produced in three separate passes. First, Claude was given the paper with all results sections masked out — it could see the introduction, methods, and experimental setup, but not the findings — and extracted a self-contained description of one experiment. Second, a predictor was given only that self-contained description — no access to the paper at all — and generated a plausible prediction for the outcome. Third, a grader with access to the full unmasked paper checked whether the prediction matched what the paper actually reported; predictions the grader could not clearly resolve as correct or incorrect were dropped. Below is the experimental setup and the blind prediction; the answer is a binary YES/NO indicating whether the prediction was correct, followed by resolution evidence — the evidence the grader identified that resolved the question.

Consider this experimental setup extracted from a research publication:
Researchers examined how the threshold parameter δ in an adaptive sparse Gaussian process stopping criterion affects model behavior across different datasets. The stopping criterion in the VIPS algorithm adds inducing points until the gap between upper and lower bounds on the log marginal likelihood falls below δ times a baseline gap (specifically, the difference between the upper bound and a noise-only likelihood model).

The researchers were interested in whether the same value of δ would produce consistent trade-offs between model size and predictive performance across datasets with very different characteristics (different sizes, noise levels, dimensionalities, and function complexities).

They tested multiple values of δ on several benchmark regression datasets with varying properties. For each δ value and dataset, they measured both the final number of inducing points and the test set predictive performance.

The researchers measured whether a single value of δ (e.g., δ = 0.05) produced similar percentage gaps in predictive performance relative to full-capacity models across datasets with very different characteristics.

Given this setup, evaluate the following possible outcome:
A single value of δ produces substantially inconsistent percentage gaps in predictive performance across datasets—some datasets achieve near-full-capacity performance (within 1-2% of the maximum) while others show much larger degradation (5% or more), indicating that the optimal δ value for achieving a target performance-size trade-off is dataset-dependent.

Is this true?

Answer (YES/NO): NO